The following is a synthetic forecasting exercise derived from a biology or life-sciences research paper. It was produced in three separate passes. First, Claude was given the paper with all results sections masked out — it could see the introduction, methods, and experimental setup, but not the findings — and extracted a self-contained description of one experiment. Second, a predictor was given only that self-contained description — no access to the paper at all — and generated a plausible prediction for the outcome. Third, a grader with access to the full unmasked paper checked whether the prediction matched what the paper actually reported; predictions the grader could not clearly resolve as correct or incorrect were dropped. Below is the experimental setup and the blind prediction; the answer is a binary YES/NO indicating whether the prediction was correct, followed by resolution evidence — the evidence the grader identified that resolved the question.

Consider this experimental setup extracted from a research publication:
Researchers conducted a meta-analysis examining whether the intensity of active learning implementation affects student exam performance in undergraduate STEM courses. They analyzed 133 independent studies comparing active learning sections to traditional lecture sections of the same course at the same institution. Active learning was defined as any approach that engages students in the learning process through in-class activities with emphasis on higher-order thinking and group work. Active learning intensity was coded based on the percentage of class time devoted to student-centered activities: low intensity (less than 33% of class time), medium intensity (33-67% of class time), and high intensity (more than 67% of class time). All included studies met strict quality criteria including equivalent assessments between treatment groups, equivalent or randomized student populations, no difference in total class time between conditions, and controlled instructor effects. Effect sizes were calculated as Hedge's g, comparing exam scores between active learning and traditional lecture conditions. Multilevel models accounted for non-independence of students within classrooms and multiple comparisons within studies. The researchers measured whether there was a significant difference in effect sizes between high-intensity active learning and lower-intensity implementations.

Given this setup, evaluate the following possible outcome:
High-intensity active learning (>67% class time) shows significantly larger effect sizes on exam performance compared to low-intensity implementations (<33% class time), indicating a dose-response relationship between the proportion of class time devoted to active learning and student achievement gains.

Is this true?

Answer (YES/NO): YES